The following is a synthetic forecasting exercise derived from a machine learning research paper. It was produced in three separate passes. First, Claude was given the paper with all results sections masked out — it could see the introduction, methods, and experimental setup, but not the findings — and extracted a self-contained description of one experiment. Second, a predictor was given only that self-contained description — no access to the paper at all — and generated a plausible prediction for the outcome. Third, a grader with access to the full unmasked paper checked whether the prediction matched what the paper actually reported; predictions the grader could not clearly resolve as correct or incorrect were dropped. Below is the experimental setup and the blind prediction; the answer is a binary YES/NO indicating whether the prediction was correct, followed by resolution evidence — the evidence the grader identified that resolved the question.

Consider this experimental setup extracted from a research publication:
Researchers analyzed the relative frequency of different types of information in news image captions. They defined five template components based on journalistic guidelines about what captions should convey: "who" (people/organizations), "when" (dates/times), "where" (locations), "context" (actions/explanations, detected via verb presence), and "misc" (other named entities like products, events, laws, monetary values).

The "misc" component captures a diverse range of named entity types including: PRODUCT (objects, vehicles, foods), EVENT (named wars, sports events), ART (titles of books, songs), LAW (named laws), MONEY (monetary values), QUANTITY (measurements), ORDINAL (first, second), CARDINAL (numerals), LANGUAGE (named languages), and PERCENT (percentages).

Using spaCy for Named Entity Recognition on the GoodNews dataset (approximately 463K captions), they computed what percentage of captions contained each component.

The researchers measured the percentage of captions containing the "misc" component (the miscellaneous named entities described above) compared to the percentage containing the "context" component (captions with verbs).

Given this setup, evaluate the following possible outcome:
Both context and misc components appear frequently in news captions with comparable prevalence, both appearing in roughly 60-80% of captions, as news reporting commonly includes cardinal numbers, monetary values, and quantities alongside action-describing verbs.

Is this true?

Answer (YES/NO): NO